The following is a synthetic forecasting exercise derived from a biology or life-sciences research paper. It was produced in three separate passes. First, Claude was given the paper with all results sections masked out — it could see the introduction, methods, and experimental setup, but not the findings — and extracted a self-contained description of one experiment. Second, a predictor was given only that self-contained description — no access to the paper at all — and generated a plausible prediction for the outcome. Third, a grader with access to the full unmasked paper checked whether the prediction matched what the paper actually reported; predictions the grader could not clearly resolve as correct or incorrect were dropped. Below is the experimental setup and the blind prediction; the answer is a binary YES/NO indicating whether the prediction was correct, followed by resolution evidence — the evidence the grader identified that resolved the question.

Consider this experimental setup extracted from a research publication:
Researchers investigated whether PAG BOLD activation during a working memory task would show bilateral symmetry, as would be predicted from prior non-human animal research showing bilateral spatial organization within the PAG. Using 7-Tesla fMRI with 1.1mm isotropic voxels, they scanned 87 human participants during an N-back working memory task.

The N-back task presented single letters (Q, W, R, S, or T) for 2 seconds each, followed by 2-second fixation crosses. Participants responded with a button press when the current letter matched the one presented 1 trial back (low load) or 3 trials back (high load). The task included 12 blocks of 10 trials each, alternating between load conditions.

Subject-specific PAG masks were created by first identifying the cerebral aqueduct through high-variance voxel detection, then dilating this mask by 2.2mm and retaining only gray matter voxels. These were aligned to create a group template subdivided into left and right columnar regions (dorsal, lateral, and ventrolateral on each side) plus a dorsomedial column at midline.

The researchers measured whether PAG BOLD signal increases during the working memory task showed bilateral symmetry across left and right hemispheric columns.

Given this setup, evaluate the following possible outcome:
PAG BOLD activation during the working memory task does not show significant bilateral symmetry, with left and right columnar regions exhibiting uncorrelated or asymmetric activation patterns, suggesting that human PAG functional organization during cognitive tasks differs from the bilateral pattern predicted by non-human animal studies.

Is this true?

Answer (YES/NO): NO